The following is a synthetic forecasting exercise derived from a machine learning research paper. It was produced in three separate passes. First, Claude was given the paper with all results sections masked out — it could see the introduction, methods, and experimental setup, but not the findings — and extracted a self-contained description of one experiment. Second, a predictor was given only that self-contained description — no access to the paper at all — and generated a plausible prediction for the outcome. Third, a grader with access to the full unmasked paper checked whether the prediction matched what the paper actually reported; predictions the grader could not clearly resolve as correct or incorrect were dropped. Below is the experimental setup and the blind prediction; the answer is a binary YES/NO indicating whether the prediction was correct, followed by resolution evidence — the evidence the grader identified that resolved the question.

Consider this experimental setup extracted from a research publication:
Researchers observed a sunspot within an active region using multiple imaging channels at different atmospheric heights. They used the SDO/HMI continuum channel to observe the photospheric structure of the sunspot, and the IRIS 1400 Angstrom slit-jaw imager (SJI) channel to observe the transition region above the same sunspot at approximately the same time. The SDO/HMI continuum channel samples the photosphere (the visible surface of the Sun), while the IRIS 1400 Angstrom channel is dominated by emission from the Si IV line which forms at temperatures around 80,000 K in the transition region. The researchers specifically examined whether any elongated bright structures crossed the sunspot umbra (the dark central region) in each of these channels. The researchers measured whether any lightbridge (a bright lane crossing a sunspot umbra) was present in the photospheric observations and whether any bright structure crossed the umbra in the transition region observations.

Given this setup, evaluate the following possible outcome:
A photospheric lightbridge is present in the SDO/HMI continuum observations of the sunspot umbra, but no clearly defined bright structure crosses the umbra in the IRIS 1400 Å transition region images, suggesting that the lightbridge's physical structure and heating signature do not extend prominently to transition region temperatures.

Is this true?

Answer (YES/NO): NO